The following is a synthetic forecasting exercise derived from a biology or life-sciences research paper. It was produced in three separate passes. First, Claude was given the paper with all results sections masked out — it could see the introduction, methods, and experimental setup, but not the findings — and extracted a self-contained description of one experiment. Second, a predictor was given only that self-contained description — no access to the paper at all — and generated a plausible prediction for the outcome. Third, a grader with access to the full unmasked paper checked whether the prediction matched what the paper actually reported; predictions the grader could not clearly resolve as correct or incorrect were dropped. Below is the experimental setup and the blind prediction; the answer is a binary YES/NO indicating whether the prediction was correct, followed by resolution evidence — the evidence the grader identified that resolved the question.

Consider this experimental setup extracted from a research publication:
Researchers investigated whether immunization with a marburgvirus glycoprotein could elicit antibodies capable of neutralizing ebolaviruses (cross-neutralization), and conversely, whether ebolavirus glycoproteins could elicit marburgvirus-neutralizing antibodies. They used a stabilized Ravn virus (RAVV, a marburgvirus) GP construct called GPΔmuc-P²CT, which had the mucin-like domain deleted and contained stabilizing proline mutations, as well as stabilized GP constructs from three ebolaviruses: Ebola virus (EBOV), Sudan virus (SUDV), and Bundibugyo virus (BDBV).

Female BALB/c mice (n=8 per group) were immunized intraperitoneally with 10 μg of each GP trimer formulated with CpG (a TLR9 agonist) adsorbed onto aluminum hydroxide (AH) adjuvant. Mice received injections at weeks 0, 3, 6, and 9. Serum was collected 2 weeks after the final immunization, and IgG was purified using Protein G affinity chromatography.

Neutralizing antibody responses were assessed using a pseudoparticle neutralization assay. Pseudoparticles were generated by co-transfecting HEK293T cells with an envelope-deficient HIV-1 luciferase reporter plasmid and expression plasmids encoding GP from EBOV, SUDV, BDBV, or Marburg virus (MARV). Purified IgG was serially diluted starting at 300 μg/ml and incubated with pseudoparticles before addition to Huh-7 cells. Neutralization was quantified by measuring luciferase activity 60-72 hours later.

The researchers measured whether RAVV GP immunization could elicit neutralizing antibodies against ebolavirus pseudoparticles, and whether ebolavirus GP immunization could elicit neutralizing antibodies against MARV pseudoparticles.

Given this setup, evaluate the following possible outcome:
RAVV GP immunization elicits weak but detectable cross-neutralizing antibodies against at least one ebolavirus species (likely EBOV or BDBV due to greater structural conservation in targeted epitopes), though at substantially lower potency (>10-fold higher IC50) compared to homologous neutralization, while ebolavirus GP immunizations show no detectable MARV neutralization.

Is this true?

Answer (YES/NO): YES